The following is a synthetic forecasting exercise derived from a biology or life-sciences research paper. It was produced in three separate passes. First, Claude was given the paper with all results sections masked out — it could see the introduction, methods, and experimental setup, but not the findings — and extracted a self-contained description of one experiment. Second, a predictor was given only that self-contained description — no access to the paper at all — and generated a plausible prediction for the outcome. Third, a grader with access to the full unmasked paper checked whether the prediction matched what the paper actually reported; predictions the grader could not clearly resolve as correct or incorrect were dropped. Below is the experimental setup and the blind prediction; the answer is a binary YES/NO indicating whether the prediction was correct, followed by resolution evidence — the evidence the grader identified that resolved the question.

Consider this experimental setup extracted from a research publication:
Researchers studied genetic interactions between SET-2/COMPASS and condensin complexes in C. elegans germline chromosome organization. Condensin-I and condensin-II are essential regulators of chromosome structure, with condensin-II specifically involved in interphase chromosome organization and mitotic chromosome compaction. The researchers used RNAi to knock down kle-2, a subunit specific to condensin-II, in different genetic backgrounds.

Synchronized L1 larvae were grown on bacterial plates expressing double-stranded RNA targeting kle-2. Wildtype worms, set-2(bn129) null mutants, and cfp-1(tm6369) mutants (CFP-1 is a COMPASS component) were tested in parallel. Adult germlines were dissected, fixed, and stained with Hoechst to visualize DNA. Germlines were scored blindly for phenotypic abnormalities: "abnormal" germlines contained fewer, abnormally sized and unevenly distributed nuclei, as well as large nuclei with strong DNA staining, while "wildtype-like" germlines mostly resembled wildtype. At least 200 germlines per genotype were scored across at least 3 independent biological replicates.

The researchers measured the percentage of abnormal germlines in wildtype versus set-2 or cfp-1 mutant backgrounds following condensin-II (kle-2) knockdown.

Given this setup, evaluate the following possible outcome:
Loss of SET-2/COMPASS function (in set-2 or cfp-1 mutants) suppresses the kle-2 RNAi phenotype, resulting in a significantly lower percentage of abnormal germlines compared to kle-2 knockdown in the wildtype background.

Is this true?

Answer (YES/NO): NO